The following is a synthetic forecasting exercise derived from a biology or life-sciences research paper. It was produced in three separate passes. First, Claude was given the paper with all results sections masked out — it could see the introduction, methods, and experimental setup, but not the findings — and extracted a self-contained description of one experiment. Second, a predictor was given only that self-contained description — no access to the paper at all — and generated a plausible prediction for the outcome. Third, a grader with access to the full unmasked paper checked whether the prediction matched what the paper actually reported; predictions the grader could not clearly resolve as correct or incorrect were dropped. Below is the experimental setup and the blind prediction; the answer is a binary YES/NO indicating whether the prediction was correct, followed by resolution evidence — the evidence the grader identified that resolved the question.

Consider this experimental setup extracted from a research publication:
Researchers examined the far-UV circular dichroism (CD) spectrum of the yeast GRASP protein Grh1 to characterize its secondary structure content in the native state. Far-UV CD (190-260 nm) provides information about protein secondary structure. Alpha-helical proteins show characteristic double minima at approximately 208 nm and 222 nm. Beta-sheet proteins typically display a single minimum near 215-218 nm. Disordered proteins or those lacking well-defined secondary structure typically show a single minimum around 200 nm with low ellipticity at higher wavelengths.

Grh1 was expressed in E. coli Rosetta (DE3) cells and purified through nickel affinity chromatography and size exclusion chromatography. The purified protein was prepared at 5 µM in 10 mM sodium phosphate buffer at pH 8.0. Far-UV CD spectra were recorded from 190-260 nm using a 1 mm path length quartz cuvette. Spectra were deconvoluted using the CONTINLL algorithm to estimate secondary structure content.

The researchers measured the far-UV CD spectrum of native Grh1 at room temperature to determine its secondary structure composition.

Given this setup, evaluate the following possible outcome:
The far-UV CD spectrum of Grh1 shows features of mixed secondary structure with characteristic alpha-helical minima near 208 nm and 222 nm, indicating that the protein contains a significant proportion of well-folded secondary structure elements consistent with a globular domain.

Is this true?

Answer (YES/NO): NO